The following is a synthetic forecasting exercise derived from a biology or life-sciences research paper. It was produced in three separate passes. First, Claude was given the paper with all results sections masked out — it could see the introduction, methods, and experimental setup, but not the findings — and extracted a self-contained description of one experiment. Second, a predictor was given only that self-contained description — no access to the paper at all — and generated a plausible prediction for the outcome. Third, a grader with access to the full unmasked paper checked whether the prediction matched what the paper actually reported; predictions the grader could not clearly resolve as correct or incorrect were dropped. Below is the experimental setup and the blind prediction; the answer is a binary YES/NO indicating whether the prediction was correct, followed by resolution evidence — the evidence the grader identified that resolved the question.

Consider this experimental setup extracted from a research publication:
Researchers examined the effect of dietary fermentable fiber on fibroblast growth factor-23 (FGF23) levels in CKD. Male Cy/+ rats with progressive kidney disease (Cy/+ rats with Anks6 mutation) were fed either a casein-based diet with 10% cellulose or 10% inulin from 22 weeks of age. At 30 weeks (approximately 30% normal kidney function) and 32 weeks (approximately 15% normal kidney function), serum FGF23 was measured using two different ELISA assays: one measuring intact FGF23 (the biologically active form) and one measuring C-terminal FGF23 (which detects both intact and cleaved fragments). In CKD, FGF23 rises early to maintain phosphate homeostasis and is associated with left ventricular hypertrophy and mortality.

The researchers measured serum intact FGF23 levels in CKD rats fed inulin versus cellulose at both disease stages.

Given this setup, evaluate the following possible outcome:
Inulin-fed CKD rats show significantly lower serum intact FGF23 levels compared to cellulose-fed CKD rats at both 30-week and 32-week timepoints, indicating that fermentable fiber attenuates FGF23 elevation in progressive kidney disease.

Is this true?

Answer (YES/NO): NO